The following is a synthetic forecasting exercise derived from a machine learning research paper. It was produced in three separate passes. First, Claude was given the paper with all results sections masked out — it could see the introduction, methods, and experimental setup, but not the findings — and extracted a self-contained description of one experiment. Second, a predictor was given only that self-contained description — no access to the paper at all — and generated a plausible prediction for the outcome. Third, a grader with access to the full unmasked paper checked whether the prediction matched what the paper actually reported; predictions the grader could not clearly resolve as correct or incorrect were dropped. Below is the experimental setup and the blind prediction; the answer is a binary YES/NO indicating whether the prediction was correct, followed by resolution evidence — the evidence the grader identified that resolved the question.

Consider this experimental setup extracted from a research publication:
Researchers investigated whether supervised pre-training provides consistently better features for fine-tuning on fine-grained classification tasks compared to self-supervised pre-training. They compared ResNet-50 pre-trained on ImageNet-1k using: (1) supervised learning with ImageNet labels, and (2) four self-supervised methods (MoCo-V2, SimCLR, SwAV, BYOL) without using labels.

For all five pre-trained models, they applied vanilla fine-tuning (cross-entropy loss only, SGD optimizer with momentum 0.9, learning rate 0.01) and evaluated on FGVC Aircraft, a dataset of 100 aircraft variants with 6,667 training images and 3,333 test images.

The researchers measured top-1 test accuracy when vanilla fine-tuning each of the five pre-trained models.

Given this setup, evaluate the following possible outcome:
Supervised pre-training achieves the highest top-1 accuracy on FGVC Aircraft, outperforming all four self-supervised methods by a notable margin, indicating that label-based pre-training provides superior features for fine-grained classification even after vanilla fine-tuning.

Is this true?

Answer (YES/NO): NO